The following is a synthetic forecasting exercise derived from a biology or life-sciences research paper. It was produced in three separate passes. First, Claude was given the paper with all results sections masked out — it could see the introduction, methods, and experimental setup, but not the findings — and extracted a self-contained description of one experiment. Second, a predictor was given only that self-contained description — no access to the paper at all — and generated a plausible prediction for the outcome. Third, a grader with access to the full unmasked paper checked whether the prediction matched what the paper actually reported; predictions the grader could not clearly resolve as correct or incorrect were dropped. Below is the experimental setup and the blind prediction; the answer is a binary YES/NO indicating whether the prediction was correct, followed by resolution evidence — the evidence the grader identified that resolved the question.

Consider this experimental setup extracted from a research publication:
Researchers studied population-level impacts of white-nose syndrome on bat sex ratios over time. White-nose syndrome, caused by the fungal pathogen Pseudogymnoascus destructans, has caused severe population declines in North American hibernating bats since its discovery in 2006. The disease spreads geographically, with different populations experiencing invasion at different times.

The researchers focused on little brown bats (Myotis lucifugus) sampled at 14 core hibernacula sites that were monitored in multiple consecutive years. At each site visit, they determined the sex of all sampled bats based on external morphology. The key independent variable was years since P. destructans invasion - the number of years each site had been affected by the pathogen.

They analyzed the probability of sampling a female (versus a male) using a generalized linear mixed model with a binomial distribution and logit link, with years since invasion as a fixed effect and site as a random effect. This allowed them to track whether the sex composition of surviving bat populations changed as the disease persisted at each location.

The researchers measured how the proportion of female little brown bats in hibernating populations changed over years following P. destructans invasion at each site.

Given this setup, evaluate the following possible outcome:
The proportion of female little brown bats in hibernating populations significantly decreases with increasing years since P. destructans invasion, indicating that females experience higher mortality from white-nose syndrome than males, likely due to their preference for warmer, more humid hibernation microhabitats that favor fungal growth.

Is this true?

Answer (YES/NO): NO